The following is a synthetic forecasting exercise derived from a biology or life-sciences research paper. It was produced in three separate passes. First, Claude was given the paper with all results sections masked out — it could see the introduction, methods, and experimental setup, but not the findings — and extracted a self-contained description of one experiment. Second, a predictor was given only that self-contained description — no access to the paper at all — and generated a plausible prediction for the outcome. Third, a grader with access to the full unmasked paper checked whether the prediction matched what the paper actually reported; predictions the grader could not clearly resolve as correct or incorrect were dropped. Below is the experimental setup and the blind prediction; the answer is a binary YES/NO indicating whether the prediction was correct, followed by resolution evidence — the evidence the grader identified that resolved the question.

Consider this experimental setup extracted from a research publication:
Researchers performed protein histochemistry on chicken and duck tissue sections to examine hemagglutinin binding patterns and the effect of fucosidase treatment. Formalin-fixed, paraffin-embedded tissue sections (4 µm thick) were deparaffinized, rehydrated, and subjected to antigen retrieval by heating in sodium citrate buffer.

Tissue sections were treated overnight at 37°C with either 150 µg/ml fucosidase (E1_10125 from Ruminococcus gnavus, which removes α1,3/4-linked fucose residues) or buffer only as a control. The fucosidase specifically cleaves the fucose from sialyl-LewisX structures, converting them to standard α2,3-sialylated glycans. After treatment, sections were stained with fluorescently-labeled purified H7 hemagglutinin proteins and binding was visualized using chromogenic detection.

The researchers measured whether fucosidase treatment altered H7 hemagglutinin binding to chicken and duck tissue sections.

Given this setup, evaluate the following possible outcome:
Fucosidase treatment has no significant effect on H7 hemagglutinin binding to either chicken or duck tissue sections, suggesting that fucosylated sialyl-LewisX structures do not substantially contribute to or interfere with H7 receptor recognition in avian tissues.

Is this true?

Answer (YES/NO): YES